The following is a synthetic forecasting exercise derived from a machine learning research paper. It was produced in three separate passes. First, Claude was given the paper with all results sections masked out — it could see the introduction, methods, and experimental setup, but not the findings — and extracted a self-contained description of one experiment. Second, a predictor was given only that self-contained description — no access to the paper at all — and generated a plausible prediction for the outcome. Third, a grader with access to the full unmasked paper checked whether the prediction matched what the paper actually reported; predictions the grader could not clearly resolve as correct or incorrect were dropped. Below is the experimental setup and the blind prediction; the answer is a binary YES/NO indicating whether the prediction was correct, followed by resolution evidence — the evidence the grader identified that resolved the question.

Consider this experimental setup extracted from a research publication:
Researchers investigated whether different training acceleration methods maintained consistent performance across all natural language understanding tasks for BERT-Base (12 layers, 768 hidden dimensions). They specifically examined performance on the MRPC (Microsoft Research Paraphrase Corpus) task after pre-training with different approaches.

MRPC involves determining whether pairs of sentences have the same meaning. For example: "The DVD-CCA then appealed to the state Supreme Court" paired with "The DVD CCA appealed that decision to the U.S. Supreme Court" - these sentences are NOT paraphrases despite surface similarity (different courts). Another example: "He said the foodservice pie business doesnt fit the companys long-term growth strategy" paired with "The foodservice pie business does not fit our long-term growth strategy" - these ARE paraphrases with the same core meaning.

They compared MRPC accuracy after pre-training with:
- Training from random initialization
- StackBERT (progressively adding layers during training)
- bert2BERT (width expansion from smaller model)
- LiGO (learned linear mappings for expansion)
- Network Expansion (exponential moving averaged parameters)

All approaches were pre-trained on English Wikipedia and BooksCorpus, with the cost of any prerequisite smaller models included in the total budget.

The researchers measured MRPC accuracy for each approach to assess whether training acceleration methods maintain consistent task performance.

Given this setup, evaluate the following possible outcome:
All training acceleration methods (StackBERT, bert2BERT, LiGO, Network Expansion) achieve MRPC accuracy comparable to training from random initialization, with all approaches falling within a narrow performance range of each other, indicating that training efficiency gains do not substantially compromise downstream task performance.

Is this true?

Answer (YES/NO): NO